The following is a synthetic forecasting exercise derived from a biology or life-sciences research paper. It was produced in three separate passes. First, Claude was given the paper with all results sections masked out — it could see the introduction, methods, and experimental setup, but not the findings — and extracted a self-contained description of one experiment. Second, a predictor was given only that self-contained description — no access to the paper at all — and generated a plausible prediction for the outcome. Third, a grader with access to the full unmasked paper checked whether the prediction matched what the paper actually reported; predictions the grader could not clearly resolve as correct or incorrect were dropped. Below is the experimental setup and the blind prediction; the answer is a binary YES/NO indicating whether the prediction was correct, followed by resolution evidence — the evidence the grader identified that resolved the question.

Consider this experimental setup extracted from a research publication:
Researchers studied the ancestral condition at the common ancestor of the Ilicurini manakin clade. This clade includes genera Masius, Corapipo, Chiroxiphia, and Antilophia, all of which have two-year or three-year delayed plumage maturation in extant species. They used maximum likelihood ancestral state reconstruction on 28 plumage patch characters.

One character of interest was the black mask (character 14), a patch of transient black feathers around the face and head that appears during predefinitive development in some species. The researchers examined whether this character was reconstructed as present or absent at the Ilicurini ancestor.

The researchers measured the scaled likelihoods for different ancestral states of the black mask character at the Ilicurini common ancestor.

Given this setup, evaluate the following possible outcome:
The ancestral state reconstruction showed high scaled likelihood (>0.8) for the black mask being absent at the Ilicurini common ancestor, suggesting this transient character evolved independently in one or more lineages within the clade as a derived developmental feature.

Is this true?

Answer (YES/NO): NO